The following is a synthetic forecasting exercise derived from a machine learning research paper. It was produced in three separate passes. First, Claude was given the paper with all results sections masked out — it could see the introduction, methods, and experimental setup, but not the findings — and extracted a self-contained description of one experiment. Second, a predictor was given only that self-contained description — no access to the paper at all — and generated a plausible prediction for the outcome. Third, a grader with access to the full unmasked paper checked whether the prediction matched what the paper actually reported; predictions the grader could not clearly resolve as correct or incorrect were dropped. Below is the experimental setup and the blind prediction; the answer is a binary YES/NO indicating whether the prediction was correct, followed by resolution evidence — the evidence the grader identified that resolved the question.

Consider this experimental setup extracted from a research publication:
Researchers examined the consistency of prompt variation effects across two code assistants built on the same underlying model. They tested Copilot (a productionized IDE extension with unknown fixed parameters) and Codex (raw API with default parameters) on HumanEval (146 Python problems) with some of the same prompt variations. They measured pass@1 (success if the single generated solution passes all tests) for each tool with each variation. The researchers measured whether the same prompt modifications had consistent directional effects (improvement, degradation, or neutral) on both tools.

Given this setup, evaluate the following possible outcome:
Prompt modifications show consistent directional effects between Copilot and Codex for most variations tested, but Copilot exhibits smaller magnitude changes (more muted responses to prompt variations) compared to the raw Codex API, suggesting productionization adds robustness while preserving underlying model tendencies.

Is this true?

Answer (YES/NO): NO